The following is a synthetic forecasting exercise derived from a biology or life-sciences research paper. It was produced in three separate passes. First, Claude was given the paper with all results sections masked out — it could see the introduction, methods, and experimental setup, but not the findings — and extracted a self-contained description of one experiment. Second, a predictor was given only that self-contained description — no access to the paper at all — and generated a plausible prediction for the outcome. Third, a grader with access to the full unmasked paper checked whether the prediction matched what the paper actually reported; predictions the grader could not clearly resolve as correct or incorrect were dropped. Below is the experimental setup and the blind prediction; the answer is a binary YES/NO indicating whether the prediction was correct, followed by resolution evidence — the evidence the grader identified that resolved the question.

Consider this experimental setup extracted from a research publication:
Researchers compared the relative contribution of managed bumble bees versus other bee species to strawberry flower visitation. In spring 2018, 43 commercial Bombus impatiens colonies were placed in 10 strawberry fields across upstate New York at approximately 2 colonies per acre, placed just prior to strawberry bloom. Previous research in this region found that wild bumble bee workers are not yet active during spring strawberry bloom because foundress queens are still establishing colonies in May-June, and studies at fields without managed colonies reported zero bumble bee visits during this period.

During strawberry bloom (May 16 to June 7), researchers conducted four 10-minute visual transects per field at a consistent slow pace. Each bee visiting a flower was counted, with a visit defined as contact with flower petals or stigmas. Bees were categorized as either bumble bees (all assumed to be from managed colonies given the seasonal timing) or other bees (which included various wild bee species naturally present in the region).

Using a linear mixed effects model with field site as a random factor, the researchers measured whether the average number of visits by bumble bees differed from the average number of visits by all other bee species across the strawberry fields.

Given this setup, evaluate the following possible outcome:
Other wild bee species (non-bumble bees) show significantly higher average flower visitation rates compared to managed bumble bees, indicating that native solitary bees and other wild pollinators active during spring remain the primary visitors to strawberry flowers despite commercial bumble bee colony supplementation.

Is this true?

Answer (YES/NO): YES